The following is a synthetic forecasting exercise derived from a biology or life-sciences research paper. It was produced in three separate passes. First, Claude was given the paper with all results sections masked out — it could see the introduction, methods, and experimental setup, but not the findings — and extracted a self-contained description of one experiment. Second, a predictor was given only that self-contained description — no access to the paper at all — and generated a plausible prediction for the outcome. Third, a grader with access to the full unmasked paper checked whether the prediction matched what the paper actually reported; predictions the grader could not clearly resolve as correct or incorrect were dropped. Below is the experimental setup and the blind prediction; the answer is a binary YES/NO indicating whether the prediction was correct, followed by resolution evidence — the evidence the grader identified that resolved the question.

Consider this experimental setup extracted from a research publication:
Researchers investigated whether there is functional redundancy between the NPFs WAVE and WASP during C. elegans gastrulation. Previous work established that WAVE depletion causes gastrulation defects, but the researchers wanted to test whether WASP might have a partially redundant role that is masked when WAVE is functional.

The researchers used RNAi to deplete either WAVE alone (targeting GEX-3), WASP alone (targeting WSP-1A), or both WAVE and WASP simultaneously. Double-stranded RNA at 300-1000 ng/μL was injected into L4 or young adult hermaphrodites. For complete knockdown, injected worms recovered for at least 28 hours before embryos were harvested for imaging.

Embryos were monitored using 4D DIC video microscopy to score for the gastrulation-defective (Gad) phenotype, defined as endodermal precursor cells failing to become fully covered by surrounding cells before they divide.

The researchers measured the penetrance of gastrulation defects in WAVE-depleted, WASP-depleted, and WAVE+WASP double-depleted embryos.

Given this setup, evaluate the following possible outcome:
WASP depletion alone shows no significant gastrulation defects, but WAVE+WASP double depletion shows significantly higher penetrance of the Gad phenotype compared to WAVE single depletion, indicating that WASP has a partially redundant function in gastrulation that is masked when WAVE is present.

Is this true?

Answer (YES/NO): YES